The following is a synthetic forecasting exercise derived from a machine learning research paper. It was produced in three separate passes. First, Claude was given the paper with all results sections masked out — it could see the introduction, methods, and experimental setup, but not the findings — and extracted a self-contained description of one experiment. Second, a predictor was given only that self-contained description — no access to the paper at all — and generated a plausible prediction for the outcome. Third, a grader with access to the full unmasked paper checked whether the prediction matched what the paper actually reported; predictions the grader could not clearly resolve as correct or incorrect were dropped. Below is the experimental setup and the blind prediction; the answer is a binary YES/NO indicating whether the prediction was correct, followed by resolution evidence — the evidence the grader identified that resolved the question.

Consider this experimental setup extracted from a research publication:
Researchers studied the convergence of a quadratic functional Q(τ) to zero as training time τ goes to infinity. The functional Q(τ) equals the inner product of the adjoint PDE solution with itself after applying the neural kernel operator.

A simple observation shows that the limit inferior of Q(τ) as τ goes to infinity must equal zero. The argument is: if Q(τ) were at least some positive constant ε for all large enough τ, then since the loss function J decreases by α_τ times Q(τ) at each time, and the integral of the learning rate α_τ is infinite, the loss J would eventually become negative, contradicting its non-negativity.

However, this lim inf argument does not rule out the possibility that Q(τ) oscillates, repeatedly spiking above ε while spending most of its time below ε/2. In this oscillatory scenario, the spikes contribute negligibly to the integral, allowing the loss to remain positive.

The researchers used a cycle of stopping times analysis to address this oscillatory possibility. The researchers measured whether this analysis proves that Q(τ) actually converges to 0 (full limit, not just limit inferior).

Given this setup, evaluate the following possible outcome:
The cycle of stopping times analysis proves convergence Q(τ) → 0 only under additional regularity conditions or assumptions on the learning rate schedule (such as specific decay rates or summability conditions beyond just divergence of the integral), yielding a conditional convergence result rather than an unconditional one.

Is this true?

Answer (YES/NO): NO